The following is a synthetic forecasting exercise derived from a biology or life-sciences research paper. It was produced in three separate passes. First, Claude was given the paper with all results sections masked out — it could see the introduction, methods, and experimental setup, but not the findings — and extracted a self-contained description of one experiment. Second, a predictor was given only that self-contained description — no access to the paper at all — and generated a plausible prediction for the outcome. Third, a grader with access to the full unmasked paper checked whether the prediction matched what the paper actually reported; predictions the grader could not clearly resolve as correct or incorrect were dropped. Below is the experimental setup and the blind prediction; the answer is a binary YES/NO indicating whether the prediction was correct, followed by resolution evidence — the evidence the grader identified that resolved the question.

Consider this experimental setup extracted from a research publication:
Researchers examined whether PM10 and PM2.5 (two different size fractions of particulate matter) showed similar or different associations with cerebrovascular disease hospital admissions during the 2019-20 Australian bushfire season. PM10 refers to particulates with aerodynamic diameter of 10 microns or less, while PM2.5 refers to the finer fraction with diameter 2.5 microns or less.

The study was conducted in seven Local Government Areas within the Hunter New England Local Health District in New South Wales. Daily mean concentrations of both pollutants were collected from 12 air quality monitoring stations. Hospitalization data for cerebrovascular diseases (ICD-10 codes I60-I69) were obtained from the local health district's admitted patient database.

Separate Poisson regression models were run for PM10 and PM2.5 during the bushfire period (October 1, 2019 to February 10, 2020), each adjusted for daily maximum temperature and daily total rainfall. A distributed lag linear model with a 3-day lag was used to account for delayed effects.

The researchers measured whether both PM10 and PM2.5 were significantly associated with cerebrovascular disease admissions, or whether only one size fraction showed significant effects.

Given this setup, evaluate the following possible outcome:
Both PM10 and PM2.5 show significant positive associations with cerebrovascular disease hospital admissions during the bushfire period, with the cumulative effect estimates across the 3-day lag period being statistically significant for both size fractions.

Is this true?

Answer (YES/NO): NO